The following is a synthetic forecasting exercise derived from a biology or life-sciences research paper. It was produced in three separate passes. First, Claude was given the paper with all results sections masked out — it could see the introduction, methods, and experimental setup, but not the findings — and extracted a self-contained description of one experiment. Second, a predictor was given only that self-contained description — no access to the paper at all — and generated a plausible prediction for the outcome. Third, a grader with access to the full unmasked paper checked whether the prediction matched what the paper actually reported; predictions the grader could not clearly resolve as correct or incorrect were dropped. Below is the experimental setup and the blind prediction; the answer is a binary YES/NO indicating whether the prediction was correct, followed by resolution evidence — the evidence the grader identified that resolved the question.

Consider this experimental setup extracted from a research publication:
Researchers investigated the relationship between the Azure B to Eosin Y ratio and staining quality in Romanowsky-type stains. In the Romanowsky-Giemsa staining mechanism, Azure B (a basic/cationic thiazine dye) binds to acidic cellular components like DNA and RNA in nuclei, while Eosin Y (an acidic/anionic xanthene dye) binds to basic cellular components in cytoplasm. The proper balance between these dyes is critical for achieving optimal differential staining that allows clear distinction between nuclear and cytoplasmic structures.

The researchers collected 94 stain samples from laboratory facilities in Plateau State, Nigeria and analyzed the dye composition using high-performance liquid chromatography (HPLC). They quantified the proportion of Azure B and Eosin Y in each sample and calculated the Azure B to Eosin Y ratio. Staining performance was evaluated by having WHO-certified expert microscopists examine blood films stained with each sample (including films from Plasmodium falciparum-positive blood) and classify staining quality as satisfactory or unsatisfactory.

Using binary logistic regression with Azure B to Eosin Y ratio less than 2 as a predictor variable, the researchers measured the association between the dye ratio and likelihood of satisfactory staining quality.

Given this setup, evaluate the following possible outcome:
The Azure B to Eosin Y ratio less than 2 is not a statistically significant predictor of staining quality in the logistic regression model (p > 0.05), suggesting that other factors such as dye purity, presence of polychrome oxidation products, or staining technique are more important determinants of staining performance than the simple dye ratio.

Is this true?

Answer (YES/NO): NO